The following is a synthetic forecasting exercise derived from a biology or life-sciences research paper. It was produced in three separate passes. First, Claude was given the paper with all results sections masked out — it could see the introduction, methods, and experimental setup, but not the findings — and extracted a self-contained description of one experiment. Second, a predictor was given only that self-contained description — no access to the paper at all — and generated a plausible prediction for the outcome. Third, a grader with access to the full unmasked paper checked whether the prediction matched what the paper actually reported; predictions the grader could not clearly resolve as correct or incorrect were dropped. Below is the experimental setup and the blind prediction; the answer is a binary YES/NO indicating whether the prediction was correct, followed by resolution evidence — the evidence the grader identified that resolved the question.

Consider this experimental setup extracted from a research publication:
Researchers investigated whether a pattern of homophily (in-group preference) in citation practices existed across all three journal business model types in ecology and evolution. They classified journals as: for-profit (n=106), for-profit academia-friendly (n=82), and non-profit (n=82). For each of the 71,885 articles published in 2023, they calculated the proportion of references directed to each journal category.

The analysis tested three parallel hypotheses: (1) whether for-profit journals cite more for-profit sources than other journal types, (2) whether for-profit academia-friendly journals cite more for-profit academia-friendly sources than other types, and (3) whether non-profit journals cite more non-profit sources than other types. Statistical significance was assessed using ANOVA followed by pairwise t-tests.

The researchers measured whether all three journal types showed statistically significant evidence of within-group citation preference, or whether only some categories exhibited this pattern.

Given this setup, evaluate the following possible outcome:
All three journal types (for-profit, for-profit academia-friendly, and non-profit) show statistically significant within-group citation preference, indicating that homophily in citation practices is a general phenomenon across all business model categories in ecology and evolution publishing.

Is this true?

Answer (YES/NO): YES